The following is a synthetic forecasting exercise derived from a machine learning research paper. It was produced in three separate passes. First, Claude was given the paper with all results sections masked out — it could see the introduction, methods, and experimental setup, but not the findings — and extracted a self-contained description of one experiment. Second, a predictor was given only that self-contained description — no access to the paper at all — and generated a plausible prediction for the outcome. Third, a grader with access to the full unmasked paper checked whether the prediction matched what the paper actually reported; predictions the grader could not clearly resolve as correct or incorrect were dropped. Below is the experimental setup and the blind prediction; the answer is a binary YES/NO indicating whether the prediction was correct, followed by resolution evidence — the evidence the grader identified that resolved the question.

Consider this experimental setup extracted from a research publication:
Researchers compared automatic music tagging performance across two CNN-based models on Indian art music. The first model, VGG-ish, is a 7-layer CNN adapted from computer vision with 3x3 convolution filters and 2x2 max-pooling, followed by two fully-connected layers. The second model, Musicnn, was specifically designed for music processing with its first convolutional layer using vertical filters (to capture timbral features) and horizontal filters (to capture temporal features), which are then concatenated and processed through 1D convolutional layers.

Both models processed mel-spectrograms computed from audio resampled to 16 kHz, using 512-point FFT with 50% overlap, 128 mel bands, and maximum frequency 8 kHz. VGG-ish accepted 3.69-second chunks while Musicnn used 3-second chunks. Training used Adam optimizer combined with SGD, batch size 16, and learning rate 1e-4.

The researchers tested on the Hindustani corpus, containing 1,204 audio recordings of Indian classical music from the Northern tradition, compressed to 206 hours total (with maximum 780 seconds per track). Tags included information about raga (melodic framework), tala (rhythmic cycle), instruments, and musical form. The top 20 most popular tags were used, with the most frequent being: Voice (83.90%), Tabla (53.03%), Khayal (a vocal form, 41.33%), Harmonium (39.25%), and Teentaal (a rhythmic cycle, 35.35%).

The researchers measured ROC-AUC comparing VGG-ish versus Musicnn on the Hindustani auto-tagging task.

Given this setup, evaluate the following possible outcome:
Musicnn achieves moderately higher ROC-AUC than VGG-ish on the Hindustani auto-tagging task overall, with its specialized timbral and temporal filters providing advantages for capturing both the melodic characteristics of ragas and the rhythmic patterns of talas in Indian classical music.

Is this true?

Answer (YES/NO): NO